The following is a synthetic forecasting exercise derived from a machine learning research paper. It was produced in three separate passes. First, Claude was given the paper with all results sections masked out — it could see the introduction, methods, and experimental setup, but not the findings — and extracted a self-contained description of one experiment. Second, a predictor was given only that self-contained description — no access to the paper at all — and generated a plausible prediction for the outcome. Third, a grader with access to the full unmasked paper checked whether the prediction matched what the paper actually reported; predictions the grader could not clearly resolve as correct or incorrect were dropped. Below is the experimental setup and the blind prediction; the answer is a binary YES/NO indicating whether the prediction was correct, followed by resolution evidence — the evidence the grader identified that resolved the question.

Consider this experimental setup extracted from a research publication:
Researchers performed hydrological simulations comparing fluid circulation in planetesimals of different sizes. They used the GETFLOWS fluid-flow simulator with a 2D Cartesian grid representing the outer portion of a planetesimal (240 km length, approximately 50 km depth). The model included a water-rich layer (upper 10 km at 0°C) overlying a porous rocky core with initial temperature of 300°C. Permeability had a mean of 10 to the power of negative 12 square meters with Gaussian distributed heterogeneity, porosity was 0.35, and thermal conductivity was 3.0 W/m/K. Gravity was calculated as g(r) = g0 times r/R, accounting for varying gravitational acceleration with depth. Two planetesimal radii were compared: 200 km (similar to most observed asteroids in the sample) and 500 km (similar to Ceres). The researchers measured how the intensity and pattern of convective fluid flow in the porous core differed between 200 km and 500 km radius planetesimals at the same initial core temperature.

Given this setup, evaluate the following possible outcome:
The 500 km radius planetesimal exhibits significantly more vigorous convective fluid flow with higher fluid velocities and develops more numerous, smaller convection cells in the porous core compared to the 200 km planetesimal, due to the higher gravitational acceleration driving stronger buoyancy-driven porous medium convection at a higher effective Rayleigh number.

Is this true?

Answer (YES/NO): NO